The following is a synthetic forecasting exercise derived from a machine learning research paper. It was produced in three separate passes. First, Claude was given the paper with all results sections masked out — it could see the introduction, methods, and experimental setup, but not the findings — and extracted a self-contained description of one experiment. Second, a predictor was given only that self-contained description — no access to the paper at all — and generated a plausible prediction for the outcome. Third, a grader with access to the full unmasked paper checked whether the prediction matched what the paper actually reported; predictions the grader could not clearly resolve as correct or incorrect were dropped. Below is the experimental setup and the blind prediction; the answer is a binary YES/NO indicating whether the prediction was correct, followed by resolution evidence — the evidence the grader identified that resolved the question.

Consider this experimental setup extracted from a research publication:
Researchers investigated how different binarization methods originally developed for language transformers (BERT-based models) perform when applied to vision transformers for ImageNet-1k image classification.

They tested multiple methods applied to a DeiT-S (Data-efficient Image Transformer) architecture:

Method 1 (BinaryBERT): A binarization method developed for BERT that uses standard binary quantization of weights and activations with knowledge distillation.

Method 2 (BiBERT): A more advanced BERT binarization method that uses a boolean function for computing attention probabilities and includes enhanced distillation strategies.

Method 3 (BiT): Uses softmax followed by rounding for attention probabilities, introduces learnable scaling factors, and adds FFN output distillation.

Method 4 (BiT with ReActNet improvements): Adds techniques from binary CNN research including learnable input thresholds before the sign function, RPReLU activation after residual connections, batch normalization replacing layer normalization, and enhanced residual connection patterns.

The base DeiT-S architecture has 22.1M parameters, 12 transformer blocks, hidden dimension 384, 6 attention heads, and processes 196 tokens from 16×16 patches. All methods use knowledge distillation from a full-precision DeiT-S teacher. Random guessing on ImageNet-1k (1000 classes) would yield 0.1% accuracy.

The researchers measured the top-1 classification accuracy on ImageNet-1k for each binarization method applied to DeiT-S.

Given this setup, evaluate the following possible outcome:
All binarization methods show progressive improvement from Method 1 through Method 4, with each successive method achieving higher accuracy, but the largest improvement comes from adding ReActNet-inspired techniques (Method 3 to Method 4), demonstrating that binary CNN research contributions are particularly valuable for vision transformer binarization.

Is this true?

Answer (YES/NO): NO